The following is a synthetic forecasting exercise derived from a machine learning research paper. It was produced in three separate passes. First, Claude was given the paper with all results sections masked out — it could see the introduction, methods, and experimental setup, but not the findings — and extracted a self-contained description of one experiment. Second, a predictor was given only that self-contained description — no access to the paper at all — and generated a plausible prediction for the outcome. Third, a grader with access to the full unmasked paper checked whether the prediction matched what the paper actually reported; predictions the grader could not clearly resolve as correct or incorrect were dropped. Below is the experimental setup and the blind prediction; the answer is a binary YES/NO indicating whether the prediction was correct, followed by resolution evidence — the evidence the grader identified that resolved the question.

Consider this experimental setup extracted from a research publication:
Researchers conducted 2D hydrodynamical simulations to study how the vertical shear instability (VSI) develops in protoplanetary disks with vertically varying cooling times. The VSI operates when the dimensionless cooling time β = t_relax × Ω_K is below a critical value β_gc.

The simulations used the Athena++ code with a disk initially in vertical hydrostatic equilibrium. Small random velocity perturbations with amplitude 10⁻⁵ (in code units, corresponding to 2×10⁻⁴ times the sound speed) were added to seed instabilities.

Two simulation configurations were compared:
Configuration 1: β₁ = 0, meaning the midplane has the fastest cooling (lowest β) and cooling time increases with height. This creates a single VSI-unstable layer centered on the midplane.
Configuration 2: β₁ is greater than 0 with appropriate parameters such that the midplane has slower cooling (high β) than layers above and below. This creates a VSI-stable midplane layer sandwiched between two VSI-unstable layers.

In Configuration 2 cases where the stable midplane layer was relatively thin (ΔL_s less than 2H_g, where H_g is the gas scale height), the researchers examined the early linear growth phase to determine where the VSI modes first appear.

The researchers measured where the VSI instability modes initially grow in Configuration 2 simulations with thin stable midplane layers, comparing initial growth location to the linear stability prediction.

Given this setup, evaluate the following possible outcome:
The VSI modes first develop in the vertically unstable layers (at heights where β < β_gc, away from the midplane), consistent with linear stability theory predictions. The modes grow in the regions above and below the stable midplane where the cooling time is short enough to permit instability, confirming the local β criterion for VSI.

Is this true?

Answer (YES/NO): YES